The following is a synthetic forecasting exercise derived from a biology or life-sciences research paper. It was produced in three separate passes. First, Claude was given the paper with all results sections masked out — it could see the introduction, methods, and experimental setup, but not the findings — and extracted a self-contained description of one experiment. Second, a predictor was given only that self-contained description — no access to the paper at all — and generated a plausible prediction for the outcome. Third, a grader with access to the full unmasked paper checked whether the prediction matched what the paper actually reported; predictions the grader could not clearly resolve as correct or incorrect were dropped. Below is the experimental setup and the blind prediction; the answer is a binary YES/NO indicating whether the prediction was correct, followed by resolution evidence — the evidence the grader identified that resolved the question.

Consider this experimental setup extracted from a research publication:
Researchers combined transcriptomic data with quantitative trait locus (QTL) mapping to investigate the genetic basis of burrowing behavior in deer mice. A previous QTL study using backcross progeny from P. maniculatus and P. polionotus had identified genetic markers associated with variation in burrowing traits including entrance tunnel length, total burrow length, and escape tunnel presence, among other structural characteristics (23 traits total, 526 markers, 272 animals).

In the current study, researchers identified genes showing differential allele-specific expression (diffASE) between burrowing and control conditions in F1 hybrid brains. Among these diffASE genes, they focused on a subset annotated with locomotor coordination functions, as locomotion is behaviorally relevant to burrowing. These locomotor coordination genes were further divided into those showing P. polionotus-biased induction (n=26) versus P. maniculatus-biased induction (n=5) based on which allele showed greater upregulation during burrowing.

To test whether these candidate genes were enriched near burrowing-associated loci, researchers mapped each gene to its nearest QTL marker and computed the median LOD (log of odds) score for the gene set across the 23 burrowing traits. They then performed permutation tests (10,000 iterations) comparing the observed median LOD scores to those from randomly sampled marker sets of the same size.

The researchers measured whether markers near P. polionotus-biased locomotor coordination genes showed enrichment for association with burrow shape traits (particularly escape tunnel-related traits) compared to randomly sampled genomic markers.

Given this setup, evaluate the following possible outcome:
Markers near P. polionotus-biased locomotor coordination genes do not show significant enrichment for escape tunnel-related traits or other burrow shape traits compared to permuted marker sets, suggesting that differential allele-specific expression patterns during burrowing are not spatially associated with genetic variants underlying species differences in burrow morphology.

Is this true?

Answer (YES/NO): NO